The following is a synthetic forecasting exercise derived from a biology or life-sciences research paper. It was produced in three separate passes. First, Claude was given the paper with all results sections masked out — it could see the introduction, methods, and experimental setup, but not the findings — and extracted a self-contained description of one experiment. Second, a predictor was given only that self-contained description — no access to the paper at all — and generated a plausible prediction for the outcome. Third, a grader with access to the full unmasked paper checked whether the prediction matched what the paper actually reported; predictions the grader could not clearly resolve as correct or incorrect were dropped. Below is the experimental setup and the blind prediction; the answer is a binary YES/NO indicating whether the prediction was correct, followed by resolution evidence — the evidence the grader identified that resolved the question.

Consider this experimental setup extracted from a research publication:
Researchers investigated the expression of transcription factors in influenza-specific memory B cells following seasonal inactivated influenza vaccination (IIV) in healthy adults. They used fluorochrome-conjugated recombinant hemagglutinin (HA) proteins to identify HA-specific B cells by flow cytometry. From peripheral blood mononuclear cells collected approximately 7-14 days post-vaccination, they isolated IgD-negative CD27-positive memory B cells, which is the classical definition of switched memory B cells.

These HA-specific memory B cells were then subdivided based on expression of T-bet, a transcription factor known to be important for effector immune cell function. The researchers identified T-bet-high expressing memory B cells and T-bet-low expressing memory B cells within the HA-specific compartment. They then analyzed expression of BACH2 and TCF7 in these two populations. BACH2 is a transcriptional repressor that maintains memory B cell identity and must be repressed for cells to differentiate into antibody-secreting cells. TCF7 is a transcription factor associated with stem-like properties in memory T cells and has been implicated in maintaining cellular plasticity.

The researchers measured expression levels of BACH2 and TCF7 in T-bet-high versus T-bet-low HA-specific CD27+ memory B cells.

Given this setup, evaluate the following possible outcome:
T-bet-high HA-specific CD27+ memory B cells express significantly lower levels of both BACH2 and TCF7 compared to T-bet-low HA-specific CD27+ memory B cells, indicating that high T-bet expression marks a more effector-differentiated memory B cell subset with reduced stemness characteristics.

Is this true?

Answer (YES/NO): YES